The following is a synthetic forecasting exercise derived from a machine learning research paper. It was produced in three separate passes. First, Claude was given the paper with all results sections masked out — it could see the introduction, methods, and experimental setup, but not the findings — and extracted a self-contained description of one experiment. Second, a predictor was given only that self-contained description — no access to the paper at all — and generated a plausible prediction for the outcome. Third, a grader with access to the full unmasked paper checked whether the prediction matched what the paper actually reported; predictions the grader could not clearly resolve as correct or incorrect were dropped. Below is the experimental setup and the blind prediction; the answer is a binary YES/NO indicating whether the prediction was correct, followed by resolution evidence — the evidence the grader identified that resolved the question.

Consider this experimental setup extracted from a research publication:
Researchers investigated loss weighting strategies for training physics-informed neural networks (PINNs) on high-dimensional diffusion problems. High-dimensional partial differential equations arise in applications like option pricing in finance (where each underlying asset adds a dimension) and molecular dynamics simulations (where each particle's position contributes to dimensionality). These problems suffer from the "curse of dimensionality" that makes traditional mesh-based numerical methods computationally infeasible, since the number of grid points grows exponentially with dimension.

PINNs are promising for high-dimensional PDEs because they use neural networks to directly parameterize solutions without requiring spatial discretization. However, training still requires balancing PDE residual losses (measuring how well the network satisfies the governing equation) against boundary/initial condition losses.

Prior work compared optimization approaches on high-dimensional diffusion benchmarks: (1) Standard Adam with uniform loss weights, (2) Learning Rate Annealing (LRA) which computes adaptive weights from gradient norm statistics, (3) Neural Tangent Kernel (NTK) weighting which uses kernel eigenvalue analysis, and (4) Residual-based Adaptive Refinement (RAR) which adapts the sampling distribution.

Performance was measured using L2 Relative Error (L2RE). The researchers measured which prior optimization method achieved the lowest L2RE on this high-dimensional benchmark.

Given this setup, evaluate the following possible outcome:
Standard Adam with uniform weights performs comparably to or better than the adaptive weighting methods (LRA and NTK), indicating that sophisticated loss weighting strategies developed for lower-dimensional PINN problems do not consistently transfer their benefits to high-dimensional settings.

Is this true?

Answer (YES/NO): YES